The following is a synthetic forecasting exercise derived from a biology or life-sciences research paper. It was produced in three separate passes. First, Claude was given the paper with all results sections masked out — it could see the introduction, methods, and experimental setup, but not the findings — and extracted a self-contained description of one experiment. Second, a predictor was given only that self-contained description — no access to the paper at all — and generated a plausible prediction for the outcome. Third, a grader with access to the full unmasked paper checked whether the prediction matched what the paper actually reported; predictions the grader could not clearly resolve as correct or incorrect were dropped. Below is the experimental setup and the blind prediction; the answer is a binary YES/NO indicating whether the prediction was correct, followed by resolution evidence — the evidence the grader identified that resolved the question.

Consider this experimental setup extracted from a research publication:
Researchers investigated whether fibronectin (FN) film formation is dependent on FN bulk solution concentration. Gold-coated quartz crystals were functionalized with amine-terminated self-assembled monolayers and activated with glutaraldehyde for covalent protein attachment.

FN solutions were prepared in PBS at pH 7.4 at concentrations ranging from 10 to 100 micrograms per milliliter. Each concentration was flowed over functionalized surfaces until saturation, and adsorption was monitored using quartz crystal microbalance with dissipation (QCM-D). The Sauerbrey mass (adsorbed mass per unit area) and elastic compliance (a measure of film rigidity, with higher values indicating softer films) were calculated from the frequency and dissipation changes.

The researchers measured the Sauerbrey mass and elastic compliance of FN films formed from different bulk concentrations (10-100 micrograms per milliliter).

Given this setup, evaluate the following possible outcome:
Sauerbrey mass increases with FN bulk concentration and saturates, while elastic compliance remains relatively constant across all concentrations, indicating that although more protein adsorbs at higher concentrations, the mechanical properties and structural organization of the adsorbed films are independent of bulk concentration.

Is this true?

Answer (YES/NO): NO